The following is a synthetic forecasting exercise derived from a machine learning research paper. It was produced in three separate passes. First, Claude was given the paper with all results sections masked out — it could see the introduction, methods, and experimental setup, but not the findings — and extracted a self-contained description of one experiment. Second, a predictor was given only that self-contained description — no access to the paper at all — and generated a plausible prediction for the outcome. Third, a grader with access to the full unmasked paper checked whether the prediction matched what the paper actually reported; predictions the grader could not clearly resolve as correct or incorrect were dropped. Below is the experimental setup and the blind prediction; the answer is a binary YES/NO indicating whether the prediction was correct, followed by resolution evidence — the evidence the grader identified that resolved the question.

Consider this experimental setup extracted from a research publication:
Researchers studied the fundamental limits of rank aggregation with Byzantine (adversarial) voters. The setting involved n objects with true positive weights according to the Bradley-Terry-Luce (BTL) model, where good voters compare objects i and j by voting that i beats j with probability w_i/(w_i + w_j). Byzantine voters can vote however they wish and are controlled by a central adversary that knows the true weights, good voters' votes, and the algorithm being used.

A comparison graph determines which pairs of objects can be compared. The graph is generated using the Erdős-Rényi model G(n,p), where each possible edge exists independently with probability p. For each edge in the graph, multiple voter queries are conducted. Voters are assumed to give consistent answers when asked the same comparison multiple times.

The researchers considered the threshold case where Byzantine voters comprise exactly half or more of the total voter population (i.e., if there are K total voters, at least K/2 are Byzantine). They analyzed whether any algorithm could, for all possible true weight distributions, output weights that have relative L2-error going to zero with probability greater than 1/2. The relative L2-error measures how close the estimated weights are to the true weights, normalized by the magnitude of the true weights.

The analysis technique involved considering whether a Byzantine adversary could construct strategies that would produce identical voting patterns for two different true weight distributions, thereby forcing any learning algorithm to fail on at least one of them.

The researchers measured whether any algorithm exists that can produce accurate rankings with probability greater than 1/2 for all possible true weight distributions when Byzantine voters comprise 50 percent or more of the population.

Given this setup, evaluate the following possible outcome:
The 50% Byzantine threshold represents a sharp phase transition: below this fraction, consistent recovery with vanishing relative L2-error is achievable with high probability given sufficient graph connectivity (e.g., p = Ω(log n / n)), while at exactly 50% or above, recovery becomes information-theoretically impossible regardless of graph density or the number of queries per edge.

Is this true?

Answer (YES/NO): YES